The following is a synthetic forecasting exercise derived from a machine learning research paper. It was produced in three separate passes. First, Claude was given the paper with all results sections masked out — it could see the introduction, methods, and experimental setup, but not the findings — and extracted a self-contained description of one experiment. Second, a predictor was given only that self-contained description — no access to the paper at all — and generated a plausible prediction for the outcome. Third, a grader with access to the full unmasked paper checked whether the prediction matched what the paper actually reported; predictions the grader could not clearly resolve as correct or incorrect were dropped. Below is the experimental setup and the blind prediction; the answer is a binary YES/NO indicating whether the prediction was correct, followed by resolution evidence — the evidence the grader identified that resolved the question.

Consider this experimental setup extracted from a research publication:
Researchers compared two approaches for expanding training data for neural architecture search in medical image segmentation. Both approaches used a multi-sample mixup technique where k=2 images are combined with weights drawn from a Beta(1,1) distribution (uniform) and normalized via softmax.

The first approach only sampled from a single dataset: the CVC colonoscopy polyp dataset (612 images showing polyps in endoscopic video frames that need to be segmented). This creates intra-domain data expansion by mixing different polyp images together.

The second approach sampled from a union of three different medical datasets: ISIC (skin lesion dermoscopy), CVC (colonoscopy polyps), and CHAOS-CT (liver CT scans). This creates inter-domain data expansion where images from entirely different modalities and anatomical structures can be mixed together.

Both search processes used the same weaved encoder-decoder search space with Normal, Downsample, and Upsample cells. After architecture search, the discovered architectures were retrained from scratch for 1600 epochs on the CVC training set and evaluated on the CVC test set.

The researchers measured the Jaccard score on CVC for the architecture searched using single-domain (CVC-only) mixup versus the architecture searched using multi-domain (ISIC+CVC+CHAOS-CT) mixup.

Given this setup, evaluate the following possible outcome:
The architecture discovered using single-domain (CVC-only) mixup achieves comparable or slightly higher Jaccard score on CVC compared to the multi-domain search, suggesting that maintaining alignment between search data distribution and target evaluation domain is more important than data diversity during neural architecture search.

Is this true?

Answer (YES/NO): YES